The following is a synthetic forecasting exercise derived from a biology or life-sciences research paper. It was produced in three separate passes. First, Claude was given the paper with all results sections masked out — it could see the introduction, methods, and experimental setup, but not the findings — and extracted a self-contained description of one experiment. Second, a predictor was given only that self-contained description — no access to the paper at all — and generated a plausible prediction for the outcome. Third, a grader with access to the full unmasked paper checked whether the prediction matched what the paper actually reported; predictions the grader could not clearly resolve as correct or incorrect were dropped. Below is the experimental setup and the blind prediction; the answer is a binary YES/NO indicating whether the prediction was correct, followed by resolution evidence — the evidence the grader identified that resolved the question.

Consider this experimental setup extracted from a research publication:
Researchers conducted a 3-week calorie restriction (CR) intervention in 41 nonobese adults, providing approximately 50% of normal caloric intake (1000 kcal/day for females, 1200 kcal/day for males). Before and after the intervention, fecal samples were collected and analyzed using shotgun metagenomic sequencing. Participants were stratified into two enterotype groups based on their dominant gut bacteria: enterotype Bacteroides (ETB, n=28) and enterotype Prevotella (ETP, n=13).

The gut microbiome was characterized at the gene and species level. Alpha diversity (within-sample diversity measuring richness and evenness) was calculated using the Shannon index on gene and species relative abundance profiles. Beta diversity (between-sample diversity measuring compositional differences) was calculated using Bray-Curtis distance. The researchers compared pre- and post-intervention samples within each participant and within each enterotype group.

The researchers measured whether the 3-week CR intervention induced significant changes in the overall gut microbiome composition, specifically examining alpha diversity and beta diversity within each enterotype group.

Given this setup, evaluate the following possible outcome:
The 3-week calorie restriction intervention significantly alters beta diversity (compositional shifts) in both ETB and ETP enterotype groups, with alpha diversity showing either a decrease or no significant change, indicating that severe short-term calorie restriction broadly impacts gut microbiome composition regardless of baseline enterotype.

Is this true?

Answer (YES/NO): NO